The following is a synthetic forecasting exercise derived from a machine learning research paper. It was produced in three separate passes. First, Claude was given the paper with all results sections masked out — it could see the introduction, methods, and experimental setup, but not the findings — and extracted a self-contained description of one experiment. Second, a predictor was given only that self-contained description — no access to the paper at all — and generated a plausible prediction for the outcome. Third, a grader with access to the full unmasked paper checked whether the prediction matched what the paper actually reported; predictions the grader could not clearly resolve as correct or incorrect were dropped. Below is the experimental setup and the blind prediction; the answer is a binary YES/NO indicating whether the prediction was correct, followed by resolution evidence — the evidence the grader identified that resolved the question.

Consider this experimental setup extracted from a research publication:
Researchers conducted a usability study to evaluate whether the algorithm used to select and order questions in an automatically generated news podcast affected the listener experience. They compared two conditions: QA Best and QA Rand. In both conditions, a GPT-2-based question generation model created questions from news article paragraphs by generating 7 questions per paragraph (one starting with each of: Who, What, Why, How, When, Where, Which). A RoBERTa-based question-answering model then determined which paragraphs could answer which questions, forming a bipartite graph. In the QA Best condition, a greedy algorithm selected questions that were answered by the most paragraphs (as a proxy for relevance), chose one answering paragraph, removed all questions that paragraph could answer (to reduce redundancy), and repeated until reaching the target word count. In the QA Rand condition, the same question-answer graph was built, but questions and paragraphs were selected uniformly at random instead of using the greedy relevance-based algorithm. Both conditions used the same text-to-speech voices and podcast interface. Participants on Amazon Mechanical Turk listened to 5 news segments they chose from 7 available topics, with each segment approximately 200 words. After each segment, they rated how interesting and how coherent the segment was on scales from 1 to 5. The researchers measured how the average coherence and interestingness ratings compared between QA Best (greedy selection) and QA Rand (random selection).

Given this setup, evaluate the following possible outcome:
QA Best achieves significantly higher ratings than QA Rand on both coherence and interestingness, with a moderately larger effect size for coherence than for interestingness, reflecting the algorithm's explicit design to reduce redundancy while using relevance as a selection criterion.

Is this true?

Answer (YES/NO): YES